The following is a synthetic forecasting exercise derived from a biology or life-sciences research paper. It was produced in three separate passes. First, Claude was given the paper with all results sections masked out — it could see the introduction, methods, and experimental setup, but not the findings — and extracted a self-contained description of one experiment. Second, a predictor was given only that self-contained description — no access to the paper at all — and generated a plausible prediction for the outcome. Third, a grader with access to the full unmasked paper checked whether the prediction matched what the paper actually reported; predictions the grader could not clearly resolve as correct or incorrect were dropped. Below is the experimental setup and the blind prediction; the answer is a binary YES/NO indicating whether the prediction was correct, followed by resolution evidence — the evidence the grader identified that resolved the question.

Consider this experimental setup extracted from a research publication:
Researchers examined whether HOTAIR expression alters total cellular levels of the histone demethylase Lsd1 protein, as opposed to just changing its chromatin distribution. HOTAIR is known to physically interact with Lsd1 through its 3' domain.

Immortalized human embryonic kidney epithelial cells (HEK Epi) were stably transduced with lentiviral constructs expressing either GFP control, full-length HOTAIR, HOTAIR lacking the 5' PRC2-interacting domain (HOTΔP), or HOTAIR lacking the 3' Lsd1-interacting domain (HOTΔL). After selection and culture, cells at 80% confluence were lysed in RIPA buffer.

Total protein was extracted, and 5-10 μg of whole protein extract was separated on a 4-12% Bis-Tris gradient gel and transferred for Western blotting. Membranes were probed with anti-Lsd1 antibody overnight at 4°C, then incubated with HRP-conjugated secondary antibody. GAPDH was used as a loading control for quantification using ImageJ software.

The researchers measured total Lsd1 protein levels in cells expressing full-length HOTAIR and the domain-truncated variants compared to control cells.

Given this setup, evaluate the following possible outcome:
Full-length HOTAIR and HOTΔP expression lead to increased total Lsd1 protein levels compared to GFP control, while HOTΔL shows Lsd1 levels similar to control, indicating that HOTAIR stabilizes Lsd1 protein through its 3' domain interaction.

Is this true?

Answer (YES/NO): NO